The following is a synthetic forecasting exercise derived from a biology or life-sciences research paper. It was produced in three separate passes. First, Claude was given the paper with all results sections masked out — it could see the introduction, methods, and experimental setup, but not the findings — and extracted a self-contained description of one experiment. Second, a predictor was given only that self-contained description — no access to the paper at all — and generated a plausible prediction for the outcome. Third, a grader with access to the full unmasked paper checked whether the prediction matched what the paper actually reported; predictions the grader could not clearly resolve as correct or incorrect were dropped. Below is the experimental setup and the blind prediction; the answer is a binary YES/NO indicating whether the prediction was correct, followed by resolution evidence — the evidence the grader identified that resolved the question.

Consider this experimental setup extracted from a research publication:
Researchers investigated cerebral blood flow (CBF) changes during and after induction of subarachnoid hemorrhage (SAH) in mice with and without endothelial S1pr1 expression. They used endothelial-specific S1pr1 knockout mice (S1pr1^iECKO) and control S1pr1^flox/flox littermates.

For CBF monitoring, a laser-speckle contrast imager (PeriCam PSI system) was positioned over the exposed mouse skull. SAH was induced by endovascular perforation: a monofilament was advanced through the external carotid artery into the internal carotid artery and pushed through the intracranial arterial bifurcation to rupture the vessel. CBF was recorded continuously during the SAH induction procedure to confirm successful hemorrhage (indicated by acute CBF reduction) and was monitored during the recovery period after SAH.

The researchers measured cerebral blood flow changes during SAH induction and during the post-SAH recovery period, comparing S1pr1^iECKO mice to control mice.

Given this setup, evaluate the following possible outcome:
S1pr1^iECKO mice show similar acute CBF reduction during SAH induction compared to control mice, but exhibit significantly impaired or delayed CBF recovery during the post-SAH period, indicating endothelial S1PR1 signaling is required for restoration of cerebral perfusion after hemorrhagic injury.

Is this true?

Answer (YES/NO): NO